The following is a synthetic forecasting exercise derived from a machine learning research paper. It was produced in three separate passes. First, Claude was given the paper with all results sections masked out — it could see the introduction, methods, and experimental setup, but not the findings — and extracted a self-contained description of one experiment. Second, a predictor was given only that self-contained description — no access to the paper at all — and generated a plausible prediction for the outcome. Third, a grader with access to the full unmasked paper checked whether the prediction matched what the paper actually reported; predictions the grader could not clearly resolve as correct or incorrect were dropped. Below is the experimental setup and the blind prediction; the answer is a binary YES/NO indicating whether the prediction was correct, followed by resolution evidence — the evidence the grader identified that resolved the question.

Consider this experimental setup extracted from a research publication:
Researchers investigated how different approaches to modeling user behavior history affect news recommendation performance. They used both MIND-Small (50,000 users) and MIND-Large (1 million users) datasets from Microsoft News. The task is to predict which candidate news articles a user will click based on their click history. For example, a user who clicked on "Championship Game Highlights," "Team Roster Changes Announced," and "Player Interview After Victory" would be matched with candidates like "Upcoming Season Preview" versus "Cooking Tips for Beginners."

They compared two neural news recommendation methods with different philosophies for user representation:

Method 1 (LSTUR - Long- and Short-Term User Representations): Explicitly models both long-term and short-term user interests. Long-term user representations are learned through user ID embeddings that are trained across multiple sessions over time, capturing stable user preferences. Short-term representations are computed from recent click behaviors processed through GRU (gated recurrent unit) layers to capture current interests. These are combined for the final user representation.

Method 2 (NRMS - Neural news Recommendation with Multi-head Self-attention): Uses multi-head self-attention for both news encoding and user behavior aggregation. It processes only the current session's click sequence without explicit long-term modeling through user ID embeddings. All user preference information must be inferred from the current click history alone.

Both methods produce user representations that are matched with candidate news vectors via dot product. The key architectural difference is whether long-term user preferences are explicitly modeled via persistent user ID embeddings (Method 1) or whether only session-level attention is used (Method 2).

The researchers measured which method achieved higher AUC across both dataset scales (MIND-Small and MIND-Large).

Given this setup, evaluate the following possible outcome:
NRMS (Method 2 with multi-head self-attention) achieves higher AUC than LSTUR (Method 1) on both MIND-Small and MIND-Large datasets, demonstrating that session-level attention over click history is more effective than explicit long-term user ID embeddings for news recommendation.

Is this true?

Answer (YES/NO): YES